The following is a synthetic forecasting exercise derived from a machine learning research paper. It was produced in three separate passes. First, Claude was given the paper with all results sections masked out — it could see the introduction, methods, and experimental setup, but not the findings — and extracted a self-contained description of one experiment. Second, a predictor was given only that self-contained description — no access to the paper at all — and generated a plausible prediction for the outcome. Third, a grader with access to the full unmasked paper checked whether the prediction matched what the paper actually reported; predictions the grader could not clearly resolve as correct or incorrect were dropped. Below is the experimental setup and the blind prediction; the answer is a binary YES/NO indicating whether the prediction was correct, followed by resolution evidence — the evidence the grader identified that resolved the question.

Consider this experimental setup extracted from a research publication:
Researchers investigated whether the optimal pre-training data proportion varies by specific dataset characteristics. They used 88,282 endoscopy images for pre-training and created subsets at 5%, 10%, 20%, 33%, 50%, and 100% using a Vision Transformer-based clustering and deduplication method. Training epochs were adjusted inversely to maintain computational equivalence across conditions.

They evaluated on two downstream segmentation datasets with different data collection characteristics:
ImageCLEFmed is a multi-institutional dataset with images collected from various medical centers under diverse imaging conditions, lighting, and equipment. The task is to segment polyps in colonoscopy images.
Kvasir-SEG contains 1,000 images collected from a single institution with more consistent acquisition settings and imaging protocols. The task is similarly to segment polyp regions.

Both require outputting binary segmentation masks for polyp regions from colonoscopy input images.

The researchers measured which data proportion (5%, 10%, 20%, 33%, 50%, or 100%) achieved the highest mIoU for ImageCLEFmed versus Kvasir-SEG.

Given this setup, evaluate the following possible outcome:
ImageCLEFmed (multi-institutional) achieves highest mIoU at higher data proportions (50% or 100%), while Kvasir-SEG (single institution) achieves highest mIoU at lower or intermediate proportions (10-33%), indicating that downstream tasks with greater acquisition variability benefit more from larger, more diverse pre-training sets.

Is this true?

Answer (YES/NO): NO